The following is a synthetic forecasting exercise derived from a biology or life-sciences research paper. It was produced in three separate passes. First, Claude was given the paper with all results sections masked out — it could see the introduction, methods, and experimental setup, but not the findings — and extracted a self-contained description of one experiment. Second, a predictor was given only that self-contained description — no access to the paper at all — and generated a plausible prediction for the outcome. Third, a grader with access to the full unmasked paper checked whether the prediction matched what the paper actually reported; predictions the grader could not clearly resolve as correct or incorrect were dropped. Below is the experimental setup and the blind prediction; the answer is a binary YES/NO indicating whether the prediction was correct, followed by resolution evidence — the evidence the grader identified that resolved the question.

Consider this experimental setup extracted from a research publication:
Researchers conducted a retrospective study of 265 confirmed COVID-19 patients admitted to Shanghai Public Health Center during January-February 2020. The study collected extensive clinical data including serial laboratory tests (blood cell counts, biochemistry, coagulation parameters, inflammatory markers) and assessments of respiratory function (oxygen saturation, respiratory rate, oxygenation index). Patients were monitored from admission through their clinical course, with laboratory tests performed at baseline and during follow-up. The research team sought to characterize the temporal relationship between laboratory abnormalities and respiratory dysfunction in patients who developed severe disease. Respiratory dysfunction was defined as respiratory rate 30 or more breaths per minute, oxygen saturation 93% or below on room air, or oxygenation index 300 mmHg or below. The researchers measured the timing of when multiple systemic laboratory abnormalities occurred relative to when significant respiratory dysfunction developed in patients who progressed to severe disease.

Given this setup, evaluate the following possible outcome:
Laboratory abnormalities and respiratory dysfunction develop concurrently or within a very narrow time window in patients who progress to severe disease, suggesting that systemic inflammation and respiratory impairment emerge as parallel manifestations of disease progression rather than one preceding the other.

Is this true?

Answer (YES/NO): NO